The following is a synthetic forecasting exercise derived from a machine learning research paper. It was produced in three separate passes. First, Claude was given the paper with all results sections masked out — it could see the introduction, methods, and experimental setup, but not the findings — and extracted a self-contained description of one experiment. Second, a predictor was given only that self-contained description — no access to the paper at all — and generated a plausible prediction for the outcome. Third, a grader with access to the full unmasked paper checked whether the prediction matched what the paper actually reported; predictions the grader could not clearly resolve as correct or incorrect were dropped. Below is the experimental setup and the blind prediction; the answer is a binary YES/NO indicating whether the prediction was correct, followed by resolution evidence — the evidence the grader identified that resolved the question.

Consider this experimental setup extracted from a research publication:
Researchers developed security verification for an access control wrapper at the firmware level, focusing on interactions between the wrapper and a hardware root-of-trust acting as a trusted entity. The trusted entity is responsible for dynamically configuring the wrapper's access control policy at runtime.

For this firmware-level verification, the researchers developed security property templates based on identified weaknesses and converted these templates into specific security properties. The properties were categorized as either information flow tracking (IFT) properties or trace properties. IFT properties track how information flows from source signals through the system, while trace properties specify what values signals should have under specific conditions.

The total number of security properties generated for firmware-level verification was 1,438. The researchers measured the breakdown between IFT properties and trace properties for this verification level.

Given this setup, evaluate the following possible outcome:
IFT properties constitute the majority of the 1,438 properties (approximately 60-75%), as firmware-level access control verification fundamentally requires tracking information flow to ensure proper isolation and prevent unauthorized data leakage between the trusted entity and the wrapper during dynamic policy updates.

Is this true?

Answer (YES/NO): NO